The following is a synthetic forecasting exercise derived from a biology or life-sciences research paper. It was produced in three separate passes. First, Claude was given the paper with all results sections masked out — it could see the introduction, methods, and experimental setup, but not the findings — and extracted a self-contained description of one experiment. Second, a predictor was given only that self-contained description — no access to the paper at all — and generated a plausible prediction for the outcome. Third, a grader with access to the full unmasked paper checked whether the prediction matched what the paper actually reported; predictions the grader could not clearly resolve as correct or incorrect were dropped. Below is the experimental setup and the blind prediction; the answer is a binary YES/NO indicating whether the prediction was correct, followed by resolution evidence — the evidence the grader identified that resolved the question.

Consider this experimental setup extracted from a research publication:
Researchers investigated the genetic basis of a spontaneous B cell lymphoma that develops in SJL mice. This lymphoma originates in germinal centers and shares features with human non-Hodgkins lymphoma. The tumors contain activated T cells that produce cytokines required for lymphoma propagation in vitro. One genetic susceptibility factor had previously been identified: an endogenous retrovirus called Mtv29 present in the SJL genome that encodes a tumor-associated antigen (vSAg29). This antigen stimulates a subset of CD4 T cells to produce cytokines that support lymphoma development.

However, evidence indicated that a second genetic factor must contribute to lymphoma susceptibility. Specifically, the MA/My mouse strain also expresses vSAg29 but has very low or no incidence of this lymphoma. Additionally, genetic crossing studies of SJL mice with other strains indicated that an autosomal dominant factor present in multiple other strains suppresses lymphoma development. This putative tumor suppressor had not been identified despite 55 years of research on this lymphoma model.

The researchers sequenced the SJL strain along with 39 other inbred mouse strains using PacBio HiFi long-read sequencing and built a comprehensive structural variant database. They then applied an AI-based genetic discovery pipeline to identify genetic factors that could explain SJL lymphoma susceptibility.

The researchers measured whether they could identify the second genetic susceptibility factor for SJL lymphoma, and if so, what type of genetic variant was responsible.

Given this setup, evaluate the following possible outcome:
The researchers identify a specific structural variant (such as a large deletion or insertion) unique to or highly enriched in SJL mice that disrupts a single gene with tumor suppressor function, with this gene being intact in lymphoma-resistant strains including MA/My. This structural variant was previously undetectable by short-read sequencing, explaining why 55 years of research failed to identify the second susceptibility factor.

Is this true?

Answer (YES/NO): YES